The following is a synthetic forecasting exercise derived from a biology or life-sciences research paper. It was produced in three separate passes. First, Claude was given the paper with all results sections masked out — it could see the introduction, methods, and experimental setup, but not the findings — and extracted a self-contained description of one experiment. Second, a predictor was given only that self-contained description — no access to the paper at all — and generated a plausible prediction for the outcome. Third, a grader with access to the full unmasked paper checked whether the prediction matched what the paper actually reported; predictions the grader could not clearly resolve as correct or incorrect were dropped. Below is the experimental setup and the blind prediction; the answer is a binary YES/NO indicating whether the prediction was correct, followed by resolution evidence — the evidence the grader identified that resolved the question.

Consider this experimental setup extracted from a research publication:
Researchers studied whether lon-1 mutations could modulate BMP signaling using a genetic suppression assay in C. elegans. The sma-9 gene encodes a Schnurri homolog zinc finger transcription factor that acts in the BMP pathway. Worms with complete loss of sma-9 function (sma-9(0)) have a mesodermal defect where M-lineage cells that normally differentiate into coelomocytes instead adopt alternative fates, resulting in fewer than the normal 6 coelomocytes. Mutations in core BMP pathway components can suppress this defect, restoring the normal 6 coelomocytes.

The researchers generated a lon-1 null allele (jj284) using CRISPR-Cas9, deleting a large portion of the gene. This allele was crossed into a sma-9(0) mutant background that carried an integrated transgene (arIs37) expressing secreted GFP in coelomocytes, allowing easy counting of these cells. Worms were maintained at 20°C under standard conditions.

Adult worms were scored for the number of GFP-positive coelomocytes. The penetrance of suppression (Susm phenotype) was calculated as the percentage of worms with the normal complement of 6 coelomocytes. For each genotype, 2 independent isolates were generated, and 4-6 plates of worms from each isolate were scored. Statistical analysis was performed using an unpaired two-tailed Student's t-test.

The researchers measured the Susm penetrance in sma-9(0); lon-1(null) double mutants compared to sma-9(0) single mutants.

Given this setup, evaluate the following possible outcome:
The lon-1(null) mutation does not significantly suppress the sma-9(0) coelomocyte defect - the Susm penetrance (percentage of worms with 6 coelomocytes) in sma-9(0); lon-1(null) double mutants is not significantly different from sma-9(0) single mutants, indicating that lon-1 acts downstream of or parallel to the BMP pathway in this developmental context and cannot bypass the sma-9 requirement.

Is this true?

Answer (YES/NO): NO